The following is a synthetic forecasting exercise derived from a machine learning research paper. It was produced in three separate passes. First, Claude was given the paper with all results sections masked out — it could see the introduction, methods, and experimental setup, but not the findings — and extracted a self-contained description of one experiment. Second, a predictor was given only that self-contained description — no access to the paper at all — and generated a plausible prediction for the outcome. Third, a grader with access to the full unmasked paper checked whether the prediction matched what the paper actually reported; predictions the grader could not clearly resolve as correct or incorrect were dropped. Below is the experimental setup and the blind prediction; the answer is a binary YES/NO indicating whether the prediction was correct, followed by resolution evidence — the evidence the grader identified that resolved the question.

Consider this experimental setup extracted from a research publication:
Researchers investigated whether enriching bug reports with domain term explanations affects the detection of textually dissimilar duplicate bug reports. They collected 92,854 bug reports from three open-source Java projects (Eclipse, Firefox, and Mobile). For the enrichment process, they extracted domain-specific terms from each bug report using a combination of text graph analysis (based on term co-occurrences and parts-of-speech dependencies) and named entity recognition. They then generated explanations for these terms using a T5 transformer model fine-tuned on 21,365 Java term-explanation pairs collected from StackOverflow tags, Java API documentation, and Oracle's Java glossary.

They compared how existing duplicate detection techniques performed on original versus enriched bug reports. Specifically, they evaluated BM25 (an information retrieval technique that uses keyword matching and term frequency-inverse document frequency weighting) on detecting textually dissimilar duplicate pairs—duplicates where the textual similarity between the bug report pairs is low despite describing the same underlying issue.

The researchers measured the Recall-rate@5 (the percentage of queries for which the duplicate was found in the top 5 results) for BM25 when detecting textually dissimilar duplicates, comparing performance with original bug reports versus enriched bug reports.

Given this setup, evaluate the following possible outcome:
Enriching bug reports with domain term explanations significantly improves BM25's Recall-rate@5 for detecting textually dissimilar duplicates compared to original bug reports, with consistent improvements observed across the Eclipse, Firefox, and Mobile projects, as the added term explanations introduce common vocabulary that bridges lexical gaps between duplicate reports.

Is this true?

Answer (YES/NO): NO